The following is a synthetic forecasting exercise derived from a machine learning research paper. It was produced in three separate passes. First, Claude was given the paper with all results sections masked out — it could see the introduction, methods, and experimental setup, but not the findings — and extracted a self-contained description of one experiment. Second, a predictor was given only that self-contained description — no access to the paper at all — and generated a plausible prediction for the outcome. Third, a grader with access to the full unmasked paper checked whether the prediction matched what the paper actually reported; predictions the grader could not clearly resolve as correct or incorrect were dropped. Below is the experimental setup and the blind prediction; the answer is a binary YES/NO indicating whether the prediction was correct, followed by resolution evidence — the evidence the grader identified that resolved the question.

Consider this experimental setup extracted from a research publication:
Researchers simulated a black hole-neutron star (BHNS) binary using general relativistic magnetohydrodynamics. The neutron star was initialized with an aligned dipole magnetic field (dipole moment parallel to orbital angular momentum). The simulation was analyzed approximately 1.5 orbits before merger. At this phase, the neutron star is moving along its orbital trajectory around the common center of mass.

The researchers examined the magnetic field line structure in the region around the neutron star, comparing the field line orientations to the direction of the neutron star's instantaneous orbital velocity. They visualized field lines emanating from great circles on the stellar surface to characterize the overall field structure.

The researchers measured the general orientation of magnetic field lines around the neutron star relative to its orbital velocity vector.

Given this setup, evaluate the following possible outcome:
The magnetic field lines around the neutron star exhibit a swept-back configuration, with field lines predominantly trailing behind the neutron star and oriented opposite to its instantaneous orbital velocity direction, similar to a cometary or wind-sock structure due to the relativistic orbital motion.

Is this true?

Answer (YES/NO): YES